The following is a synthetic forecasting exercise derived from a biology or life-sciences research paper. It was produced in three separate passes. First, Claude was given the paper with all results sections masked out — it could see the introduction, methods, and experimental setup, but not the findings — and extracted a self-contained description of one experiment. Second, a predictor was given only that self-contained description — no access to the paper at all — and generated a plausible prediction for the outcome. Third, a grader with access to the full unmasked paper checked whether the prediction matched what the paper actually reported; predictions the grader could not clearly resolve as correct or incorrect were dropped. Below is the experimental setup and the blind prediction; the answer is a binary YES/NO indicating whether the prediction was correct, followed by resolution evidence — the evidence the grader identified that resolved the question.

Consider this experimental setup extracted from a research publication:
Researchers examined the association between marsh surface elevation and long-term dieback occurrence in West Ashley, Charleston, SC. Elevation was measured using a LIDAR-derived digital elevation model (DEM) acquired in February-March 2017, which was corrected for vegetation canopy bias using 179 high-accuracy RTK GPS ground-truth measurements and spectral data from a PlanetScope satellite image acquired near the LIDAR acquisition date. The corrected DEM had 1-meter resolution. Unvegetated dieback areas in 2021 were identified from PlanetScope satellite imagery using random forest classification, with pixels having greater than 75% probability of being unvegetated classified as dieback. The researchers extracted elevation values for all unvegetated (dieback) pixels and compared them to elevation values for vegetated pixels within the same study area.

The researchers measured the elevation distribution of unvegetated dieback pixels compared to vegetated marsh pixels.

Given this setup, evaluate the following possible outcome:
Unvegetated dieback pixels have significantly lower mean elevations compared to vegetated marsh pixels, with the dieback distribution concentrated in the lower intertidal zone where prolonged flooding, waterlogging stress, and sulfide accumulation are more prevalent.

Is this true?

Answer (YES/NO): NO